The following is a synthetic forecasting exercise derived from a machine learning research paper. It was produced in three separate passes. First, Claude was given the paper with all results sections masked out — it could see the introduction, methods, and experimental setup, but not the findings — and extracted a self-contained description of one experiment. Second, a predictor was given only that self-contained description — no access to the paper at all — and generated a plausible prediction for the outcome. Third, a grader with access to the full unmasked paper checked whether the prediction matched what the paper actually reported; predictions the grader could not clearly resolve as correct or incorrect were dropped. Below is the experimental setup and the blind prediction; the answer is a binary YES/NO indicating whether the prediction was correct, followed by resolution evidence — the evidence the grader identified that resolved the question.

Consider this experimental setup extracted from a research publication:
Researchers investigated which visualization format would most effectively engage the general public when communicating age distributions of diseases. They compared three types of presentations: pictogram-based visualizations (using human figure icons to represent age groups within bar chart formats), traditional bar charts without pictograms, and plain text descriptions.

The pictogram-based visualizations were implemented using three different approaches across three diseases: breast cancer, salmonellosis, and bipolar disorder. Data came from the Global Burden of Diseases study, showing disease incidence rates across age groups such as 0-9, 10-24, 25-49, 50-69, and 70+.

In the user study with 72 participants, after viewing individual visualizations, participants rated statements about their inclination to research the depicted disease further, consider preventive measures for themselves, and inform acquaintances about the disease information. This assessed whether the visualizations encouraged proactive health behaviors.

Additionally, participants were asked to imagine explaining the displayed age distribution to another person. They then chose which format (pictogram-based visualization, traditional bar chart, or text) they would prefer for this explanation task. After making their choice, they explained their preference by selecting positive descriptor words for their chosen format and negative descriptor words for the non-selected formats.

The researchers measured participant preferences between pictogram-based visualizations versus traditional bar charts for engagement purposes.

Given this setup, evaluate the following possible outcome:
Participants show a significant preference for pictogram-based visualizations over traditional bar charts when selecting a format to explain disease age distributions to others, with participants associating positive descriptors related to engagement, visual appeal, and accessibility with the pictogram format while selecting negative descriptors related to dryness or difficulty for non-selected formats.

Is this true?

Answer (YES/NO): NO